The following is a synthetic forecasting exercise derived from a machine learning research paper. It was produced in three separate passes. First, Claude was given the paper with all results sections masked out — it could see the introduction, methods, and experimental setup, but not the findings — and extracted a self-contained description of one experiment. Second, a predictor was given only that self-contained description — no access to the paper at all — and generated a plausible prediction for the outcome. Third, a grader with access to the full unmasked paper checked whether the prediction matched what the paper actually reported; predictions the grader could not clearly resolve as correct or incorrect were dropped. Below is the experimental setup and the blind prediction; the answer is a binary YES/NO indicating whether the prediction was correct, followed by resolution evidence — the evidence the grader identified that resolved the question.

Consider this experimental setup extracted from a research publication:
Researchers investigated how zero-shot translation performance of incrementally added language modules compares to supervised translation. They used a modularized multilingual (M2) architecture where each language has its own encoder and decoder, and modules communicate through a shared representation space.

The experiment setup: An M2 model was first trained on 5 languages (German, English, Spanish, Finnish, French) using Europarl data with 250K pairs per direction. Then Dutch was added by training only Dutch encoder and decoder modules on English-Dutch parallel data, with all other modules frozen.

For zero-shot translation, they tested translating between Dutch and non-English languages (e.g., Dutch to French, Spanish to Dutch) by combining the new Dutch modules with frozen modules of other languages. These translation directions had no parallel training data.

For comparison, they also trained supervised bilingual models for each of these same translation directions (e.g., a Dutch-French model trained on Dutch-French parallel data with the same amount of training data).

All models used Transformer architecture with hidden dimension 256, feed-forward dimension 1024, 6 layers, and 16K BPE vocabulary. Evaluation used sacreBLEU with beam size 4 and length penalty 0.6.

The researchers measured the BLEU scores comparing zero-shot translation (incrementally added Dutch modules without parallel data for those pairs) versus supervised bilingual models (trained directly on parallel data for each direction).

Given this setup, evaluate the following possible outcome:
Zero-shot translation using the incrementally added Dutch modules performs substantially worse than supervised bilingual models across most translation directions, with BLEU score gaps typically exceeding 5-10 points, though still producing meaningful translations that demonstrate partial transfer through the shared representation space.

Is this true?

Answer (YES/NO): NO